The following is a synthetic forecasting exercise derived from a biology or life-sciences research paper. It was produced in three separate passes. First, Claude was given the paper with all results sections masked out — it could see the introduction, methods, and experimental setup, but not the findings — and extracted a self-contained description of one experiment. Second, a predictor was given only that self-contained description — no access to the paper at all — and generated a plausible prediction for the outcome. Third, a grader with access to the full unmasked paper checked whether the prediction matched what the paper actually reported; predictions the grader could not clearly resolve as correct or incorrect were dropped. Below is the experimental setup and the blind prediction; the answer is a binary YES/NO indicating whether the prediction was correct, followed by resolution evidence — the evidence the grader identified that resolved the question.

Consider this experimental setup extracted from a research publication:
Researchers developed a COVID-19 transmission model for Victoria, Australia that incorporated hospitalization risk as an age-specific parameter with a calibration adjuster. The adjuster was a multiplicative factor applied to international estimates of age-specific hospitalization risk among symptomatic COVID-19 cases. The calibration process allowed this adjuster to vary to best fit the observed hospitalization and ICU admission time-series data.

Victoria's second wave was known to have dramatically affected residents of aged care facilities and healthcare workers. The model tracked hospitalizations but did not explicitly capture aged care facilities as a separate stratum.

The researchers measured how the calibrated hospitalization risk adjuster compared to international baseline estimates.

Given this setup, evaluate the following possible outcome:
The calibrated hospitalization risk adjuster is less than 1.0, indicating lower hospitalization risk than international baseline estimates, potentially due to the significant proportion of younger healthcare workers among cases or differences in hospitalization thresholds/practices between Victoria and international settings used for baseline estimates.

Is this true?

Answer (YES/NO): NO